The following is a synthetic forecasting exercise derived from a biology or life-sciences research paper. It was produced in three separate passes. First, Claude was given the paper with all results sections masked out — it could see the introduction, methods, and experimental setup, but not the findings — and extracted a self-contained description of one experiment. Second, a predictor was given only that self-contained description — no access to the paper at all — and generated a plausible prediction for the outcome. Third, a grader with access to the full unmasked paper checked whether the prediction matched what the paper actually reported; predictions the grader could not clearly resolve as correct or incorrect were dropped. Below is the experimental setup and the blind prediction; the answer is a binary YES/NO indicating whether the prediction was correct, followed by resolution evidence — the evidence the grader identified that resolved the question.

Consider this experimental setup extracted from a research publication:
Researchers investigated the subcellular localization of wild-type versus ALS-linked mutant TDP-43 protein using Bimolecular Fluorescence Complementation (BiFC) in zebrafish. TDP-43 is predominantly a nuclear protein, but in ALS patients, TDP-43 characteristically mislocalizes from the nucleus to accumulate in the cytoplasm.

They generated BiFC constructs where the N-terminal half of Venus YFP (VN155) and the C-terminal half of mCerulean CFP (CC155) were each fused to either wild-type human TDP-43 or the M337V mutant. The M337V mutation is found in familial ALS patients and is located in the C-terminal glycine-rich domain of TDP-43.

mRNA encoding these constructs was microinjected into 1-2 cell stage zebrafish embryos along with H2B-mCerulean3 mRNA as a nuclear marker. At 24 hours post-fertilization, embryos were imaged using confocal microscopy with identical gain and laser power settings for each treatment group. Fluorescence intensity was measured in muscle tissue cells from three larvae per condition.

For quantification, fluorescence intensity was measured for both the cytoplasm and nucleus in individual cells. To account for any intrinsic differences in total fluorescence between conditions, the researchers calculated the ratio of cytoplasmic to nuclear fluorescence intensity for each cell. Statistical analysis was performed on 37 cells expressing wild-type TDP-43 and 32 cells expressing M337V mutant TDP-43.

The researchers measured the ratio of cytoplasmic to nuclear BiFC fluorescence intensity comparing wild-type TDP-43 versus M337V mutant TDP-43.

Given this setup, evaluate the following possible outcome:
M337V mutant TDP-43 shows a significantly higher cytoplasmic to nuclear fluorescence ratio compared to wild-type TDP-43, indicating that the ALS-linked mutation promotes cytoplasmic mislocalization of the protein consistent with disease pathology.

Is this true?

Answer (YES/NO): YES